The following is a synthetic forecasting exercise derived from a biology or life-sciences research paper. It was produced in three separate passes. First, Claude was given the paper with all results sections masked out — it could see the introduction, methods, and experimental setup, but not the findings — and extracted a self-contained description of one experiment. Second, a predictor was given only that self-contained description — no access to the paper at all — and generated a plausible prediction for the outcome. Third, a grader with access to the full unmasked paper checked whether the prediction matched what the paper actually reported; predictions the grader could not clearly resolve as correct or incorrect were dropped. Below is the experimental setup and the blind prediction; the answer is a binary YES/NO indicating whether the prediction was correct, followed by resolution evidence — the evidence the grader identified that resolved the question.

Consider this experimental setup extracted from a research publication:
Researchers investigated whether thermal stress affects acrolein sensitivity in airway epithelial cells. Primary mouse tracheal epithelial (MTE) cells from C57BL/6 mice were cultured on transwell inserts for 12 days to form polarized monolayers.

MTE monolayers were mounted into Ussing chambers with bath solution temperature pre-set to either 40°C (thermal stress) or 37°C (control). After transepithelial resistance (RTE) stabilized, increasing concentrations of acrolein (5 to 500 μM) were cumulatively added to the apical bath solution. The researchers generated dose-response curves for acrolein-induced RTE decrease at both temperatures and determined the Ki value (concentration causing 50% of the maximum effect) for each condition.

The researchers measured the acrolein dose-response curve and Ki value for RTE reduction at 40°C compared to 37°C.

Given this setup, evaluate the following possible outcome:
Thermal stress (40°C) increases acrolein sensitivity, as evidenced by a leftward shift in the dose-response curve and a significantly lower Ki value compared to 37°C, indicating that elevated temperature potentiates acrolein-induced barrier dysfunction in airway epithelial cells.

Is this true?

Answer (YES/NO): YES